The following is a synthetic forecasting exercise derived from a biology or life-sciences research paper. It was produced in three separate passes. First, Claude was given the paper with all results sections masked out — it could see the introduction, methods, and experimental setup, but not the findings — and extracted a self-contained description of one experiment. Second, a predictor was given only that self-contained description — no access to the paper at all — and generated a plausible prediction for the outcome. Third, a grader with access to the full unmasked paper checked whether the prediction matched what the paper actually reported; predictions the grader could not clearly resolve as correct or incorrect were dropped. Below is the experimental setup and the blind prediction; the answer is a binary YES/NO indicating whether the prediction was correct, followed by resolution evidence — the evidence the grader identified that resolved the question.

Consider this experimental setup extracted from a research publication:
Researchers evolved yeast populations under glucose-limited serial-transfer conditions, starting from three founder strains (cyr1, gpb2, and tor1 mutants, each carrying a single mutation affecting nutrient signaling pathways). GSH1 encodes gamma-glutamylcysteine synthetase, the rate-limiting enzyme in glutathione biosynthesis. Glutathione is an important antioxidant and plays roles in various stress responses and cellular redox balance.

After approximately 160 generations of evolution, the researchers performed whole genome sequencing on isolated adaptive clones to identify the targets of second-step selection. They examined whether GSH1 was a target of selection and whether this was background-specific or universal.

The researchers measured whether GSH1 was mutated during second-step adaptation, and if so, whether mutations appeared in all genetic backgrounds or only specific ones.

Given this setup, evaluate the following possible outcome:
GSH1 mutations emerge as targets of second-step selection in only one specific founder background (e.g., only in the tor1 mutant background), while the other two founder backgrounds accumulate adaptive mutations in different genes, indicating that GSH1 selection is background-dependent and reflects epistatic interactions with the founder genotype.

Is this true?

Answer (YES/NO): NO